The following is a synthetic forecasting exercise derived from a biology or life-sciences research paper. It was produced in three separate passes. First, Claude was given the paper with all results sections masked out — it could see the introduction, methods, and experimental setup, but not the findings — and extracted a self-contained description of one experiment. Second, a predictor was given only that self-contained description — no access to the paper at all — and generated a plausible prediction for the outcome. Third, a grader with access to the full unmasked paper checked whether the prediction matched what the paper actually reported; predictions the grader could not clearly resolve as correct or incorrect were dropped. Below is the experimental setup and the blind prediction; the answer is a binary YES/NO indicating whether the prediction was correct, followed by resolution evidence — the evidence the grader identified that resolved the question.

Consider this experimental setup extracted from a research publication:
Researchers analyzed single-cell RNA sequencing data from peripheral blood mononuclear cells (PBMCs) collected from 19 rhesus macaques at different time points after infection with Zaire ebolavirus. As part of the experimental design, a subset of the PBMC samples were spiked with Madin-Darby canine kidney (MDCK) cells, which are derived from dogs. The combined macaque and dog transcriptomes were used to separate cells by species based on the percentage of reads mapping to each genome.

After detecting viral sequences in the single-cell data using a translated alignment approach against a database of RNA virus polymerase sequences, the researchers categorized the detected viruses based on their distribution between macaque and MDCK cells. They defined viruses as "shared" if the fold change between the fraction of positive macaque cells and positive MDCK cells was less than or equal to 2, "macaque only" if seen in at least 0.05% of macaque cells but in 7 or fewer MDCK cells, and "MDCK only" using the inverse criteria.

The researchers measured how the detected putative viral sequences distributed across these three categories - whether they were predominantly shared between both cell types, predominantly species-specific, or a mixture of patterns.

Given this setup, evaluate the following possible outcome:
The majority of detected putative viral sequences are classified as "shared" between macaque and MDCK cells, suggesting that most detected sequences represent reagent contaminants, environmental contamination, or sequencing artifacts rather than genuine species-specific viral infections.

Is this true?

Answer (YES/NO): YES